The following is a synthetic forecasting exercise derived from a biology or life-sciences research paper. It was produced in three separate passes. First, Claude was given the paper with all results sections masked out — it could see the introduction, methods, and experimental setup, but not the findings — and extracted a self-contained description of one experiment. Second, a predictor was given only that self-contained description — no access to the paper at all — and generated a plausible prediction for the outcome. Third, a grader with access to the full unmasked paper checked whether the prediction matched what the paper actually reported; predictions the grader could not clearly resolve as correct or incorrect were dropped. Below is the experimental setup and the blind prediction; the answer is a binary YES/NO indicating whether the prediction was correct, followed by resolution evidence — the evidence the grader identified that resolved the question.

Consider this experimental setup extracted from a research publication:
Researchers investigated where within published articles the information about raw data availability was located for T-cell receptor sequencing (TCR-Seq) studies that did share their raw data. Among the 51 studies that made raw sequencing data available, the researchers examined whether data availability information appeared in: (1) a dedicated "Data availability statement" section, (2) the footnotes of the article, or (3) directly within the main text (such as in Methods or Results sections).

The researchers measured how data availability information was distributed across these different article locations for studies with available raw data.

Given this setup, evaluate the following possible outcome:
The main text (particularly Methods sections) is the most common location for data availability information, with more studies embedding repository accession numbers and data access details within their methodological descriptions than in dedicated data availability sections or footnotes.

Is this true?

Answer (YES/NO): NO